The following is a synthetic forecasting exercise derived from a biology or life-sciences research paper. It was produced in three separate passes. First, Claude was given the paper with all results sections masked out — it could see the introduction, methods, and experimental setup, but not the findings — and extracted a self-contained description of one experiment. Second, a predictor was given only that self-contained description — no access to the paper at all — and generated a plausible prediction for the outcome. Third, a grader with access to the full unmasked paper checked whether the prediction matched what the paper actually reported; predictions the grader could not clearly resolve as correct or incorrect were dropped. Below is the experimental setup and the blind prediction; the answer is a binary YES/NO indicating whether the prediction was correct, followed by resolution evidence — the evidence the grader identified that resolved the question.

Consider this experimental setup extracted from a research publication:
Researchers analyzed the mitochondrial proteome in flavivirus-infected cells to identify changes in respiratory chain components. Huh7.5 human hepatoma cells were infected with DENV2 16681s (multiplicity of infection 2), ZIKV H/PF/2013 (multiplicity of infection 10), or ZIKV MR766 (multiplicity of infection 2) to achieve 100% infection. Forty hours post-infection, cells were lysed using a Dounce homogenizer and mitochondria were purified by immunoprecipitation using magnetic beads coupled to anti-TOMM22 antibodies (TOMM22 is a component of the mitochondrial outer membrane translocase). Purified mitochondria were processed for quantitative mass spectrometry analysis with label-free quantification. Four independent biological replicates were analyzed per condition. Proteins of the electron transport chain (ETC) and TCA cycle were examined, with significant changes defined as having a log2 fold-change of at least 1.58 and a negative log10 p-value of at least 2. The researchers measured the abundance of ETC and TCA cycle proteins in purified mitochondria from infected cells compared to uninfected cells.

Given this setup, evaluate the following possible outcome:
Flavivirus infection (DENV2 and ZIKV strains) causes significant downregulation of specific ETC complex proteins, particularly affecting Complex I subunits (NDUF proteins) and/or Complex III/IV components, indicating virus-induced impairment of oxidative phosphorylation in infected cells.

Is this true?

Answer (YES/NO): NO